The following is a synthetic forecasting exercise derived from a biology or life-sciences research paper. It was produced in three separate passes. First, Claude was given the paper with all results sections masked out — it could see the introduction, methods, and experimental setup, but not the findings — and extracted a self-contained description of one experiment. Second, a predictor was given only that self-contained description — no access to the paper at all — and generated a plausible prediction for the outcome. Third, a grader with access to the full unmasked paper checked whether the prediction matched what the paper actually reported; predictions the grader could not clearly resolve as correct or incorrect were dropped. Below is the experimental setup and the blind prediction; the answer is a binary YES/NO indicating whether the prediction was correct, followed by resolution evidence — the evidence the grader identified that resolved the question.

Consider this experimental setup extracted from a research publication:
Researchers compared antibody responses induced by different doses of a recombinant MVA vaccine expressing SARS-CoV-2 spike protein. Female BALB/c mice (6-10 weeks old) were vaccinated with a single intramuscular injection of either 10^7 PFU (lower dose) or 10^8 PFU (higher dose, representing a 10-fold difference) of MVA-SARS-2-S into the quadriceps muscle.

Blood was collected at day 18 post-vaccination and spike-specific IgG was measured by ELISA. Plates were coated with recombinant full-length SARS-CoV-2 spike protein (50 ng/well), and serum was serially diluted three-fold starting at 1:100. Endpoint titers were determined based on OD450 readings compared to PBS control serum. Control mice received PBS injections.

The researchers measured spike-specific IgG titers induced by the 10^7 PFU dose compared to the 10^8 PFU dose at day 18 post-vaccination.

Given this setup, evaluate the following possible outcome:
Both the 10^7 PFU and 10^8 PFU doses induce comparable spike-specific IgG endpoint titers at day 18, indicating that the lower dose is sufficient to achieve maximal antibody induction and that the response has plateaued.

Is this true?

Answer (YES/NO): NO